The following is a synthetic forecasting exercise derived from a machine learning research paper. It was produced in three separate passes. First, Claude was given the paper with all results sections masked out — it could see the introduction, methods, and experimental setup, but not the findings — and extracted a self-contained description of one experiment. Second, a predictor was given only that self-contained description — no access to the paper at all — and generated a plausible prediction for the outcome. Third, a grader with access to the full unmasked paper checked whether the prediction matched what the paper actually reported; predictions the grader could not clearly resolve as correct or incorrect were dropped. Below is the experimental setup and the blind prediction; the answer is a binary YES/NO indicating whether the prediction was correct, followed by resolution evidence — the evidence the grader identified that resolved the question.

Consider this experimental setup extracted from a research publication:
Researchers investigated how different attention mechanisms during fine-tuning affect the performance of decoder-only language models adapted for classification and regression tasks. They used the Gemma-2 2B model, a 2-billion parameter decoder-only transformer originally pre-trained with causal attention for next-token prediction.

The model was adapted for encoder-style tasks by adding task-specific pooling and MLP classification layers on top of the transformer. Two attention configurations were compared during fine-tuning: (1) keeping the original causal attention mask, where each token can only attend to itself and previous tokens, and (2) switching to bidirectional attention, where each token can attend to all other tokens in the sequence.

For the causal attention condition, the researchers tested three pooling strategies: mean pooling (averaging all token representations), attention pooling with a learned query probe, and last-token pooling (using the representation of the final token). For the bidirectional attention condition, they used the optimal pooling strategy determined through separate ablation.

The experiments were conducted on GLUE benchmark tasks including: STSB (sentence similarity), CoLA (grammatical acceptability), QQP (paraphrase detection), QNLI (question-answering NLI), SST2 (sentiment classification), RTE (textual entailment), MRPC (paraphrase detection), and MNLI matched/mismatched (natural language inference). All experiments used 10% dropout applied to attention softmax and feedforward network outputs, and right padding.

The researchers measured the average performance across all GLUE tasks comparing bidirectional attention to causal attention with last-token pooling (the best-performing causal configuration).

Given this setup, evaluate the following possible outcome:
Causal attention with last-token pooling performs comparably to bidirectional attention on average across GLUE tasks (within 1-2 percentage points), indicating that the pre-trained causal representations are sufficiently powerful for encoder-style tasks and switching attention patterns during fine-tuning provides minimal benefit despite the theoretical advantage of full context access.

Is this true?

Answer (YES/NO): NO